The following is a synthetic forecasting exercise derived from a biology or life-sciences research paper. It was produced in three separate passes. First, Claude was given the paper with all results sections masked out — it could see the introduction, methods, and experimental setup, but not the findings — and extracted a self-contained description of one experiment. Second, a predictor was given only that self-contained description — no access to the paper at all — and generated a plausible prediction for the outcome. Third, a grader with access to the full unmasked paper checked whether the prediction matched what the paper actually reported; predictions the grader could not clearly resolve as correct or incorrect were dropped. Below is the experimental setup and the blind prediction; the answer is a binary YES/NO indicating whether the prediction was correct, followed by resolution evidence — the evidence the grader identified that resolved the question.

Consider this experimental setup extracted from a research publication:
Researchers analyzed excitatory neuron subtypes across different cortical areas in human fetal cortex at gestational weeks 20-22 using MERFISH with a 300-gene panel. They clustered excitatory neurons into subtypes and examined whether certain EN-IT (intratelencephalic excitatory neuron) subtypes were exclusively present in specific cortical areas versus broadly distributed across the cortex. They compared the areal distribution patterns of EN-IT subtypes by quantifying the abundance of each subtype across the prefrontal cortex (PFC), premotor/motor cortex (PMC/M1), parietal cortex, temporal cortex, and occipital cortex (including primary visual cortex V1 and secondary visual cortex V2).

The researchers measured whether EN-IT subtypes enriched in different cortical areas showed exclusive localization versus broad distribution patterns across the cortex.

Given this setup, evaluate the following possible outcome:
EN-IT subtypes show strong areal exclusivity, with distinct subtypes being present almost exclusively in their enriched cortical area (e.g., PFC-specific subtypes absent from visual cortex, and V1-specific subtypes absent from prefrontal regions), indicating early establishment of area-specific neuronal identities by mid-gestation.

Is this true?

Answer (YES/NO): NO